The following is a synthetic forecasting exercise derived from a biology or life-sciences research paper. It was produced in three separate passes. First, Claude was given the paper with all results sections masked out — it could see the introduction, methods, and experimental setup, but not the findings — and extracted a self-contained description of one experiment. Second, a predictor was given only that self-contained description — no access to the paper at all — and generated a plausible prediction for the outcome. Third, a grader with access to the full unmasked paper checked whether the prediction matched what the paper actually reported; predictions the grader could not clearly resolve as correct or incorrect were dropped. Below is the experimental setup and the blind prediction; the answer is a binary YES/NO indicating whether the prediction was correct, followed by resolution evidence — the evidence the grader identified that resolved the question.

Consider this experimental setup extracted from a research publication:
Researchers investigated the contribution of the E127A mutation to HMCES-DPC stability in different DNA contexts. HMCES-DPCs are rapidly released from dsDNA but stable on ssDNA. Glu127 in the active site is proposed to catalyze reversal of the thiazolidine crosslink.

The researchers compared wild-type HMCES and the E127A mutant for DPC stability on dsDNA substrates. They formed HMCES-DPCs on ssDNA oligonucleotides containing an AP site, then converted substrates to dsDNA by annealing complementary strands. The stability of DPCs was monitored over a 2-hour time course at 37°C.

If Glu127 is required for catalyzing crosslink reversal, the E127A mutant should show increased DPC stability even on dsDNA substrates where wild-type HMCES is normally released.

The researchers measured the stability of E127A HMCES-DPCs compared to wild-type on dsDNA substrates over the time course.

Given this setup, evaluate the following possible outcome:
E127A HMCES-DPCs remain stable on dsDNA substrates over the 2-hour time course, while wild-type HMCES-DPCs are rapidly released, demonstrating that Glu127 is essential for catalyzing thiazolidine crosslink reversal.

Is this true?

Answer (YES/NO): YES